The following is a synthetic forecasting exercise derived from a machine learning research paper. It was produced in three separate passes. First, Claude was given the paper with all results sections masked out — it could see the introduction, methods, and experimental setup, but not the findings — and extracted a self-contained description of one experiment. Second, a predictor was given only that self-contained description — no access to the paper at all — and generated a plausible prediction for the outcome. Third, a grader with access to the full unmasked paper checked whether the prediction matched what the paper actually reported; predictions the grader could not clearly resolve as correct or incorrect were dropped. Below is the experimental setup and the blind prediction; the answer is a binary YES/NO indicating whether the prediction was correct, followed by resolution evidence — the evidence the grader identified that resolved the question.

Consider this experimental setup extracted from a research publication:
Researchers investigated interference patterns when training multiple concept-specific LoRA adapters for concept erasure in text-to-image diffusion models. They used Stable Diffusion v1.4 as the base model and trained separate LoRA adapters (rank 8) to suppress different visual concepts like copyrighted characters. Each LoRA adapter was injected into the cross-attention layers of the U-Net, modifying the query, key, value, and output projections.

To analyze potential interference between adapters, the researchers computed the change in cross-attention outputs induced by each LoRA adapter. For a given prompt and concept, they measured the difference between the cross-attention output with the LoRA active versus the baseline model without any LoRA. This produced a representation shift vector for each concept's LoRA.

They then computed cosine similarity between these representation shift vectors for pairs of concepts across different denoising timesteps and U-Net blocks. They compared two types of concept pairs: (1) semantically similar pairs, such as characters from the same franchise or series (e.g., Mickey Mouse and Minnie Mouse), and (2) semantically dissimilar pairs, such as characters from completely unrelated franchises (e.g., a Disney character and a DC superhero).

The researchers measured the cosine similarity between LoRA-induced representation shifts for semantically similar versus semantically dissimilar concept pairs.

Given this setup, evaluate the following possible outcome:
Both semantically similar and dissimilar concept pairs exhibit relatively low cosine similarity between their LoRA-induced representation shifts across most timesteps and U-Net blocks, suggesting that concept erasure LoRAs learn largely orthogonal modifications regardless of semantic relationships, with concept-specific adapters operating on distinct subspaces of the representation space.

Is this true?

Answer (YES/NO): NO